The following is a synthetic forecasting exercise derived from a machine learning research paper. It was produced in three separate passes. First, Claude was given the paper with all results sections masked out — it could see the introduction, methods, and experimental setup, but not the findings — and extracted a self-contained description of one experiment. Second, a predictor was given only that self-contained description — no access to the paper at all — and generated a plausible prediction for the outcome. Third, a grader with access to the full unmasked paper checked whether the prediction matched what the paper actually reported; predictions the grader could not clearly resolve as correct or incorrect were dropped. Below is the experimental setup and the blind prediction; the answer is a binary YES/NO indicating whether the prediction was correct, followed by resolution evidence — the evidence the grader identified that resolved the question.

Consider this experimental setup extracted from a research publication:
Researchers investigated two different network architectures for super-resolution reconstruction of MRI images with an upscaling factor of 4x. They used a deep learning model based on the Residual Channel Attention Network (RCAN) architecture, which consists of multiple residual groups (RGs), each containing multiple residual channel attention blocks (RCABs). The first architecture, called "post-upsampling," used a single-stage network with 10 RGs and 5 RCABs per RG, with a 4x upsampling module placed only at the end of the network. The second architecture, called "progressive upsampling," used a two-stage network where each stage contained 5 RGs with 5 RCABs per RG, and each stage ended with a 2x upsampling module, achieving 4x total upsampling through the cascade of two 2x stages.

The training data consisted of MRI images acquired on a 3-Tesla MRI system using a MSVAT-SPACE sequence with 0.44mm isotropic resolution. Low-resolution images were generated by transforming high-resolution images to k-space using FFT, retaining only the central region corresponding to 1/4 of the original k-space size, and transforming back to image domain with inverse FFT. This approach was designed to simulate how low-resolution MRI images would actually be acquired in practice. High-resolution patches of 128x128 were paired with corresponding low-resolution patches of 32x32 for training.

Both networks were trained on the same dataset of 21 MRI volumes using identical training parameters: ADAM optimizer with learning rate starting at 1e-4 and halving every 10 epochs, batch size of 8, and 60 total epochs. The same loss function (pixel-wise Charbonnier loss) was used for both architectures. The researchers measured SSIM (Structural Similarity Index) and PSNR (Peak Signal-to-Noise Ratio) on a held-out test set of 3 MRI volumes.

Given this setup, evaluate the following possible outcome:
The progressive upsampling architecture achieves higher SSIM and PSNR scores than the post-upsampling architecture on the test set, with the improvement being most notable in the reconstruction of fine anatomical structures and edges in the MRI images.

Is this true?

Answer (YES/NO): NO